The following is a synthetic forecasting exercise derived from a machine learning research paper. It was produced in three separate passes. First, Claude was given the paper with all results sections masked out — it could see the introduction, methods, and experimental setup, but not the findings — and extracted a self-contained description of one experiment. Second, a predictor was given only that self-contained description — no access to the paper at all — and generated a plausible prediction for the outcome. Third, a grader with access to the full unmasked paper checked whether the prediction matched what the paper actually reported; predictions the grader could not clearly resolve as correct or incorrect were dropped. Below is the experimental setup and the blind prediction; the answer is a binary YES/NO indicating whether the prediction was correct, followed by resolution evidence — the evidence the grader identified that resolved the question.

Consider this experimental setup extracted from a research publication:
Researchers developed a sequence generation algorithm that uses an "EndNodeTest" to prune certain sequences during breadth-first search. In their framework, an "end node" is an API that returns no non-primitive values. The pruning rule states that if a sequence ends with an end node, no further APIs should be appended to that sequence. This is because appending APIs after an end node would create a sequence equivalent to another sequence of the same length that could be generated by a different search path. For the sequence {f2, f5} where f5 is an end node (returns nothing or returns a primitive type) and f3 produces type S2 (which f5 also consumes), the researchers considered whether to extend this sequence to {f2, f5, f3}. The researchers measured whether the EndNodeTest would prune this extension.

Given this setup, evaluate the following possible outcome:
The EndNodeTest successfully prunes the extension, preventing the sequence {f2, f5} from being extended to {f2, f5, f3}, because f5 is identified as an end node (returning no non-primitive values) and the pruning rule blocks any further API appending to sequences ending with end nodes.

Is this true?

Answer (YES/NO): YES